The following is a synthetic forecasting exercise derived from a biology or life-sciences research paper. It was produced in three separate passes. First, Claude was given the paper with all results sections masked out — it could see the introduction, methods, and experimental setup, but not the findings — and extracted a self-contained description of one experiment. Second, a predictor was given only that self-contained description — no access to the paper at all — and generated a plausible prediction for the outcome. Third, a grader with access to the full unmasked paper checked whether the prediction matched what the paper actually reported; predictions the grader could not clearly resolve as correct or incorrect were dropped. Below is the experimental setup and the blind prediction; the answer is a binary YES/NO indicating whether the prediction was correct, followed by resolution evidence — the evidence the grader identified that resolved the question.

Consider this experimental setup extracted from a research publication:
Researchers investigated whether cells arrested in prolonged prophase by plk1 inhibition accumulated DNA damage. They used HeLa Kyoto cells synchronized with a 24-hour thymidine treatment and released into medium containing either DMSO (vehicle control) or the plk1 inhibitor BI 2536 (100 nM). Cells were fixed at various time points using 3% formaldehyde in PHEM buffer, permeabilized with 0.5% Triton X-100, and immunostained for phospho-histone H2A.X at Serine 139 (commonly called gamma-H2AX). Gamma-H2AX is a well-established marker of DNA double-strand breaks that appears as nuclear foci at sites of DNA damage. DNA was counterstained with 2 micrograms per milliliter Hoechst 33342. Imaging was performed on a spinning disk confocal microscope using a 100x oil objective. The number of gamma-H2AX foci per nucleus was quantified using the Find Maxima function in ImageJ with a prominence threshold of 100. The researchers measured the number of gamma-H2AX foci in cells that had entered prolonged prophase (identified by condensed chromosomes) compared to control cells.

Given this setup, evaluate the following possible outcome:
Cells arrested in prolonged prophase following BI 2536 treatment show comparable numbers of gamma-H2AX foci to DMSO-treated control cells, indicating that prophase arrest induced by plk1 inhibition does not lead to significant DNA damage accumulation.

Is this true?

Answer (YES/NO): YES